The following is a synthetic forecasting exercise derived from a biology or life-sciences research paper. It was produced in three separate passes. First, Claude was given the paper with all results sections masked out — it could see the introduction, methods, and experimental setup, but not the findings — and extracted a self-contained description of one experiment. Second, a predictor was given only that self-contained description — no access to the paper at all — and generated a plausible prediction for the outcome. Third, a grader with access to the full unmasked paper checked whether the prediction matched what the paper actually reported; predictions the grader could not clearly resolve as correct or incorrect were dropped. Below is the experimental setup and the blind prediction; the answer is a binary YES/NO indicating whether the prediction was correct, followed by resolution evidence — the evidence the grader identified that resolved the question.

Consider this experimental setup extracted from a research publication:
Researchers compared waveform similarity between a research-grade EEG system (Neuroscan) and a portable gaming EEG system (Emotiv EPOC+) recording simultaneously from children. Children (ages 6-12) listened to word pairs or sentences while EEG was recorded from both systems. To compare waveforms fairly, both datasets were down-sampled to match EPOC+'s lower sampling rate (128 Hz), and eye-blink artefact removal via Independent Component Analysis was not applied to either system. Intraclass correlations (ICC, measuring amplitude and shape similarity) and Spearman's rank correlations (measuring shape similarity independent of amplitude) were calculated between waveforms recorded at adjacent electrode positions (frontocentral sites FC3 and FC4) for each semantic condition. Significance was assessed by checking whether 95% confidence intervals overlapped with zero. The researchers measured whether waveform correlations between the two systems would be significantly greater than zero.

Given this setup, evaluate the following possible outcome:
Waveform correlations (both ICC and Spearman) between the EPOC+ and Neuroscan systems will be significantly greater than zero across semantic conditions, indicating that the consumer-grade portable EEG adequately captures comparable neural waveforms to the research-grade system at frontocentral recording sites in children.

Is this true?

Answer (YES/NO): NO